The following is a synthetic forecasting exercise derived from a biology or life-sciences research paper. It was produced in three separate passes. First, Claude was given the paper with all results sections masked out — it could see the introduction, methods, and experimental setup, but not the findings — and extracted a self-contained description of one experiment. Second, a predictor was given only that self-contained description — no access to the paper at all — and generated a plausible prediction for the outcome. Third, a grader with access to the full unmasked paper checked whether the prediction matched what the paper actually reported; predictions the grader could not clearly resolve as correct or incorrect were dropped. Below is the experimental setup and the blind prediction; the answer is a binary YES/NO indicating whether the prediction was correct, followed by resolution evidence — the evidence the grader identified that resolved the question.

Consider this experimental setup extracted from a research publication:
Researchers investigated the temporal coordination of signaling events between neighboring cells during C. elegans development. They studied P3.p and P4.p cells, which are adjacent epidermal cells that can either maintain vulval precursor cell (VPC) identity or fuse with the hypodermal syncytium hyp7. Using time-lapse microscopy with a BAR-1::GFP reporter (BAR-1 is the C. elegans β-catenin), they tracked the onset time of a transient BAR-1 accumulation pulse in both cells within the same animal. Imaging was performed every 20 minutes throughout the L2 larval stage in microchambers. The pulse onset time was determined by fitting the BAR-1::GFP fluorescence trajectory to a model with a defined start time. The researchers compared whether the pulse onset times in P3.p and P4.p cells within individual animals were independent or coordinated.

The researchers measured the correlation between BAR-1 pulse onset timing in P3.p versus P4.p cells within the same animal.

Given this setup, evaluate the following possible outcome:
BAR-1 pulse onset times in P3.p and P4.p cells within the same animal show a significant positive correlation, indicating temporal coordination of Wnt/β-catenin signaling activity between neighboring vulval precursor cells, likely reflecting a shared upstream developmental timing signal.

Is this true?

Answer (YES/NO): YES